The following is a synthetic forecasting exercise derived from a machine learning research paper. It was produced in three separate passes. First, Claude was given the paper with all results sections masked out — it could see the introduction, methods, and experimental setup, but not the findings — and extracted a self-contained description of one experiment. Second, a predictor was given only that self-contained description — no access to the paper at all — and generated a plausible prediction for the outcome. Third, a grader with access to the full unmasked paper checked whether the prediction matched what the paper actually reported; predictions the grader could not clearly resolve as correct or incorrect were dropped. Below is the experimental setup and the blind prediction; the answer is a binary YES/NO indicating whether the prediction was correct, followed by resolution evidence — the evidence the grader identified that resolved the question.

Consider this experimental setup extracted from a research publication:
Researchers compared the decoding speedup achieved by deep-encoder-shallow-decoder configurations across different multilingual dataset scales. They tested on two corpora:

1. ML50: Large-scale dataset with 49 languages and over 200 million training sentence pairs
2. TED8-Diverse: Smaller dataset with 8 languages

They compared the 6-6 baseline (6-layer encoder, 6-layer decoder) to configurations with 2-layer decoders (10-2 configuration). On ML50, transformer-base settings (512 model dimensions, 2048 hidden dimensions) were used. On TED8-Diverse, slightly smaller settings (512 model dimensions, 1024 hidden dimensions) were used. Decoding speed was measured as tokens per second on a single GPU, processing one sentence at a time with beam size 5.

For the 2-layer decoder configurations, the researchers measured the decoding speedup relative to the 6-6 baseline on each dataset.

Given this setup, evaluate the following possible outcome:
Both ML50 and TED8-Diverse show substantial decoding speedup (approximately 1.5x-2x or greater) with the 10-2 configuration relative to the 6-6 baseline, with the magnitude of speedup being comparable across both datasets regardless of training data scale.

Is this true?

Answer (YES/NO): NO